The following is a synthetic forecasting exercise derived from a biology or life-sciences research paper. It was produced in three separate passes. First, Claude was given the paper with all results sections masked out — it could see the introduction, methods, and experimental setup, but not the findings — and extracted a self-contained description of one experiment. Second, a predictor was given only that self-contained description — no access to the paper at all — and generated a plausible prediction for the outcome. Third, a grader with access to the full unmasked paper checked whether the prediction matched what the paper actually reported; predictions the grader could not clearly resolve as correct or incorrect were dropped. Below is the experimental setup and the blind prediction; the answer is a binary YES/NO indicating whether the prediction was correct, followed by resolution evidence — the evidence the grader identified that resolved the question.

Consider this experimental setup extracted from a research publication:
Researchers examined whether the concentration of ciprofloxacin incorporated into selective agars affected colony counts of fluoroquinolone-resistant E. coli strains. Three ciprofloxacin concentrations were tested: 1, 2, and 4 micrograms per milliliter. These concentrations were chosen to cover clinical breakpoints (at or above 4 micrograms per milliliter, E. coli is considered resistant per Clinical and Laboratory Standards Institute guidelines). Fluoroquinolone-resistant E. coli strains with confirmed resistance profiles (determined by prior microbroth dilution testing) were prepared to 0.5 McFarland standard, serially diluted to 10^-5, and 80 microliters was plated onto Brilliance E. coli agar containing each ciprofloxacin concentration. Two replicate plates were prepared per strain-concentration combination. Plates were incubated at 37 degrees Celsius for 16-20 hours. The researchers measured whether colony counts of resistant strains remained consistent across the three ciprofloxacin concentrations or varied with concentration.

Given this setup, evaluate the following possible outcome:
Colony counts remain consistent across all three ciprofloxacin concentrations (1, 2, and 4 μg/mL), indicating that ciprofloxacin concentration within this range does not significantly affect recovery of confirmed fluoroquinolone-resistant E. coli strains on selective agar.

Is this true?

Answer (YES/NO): NO